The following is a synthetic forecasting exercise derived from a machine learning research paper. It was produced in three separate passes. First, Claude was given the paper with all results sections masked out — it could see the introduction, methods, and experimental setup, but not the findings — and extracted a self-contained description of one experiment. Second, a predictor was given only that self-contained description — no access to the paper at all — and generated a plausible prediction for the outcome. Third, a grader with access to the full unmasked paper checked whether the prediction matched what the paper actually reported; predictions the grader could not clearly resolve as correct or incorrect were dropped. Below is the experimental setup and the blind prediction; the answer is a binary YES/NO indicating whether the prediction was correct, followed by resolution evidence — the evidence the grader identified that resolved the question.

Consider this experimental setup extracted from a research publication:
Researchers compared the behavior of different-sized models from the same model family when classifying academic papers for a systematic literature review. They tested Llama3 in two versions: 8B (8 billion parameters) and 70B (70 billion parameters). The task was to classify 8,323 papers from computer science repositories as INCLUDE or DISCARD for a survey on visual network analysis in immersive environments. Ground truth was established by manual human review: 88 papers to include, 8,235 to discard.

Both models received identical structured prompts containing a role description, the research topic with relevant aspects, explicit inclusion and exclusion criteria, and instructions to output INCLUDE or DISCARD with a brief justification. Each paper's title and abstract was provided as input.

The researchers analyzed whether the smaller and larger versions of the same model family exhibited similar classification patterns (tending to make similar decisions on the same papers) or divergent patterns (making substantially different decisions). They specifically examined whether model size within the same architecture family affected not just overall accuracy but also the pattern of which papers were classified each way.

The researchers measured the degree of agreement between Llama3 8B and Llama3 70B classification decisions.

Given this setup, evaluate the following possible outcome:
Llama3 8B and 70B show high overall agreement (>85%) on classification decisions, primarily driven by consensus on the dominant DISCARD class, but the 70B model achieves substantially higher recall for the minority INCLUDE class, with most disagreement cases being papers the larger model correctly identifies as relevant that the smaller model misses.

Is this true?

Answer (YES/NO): NO